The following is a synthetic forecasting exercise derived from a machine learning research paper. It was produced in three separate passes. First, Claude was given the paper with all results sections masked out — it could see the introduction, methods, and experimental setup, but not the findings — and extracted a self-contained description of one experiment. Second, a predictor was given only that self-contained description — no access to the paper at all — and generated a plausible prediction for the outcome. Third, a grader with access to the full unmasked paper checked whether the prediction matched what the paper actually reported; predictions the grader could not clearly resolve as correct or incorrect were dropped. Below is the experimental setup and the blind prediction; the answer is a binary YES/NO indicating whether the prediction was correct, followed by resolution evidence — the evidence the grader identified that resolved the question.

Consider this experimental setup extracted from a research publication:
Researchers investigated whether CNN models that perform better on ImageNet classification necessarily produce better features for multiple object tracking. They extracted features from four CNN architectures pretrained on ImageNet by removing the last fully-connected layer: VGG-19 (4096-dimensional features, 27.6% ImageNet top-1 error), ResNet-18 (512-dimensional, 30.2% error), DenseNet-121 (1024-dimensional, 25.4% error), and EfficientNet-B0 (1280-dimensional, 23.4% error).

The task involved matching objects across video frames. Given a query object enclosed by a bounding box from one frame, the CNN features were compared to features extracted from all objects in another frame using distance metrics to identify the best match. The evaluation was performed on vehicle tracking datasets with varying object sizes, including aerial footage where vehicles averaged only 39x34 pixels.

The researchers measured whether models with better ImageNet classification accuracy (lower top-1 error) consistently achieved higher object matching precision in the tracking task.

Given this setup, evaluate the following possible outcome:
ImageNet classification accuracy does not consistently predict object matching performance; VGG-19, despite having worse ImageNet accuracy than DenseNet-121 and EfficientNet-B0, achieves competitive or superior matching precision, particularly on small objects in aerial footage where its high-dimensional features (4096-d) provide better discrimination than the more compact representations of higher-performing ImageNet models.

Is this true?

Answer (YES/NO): NO